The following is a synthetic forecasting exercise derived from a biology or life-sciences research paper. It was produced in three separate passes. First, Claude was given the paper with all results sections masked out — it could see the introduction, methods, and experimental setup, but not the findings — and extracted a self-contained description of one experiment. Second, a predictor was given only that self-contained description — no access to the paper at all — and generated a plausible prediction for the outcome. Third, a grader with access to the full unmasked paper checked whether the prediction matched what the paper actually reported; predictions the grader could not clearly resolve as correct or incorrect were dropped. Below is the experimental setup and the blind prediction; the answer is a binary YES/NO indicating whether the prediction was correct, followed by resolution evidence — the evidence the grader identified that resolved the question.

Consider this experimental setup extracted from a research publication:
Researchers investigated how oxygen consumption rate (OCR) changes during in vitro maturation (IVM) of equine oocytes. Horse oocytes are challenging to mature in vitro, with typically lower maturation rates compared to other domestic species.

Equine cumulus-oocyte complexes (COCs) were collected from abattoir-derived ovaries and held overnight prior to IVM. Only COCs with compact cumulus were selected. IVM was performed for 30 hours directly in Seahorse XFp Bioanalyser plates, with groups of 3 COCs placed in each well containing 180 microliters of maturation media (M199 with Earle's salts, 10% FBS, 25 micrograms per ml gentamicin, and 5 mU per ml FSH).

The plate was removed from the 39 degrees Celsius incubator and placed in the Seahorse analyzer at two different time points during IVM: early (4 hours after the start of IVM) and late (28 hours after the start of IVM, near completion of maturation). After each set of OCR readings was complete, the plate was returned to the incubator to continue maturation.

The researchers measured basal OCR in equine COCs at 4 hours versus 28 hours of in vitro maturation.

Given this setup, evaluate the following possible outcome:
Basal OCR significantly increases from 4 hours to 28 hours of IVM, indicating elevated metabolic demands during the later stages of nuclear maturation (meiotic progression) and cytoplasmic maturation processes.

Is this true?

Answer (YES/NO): NO